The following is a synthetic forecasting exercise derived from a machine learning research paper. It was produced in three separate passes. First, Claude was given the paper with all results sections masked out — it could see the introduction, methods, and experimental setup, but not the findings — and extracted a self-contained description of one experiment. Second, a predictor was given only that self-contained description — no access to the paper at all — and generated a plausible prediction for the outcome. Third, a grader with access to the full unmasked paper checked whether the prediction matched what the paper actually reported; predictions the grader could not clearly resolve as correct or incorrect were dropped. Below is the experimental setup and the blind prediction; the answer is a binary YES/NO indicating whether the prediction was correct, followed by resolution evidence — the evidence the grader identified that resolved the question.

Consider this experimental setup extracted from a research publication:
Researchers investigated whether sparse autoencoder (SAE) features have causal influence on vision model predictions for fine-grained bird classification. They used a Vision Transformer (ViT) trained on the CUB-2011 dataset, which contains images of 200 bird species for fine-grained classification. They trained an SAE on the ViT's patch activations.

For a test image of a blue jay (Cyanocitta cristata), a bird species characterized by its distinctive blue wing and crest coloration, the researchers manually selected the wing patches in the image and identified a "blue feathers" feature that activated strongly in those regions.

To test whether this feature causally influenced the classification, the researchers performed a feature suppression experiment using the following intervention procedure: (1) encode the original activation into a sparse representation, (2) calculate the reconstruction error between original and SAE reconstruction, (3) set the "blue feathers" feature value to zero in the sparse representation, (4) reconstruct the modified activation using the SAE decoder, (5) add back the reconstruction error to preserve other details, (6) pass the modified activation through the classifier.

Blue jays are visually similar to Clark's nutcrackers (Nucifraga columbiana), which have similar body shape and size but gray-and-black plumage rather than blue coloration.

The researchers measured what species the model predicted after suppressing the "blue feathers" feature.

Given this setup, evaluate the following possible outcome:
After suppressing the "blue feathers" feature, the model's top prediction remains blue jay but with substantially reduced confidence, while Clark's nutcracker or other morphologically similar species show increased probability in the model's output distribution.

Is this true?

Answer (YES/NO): NO